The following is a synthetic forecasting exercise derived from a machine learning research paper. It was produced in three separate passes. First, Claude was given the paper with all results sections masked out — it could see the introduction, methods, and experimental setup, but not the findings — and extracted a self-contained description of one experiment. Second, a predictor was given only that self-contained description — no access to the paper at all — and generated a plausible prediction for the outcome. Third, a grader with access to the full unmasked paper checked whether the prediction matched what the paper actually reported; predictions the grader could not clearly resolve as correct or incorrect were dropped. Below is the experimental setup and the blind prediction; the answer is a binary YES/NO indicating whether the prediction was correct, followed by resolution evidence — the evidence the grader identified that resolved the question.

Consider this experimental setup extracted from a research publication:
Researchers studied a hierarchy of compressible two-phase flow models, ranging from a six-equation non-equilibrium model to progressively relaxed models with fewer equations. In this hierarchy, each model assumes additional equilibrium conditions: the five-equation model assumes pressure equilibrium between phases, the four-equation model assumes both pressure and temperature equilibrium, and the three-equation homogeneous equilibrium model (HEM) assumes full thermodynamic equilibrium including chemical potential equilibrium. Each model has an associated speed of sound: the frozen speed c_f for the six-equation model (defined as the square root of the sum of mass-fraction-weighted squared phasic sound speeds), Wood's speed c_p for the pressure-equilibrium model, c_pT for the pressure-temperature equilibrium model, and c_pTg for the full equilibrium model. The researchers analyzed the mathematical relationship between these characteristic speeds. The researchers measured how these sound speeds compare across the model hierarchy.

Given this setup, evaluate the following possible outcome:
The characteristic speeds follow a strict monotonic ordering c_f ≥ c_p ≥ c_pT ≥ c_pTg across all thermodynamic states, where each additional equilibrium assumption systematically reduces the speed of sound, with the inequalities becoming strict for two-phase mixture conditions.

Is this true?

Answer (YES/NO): NO